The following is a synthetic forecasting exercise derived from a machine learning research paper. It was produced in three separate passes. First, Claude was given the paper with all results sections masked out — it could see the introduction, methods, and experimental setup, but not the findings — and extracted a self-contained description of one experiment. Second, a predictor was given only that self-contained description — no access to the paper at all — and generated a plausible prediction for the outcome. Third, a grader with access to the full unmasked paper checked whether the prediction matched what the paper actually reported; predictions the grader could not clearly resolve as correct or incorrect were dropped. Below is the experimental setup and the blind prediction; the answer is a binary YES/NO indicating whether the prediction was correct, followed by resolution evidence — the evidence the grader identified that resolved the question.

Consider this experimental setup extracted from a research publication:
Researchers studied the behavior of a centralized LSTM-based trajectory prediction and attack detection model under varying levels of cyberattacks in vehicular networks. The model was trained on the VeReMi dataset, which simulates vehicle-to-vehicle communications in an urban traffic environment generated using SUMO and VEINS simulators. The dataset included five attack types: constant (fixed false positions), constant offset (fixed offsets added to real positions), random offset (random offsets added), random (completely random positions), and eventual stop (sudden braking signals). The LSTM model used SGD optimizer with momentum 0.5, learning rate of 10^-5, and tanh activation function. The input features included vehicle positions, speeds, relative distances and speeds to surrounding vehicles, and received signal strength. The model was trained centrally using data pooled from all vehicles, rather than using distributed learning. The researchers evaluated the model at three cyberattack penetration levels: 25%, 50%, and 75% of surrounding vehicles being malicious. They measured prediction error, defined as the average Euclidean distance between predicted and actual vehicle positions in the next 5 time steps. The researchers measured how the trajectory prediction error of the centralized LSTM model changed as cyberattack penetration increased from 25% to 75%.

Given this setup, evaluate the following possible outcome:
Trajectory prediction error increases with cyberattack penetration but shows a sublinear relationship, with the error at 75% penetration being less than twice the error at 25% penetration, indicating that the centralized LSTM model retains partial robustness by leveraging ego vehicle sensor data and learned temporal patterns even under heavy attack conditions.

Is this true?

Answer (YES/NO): YES